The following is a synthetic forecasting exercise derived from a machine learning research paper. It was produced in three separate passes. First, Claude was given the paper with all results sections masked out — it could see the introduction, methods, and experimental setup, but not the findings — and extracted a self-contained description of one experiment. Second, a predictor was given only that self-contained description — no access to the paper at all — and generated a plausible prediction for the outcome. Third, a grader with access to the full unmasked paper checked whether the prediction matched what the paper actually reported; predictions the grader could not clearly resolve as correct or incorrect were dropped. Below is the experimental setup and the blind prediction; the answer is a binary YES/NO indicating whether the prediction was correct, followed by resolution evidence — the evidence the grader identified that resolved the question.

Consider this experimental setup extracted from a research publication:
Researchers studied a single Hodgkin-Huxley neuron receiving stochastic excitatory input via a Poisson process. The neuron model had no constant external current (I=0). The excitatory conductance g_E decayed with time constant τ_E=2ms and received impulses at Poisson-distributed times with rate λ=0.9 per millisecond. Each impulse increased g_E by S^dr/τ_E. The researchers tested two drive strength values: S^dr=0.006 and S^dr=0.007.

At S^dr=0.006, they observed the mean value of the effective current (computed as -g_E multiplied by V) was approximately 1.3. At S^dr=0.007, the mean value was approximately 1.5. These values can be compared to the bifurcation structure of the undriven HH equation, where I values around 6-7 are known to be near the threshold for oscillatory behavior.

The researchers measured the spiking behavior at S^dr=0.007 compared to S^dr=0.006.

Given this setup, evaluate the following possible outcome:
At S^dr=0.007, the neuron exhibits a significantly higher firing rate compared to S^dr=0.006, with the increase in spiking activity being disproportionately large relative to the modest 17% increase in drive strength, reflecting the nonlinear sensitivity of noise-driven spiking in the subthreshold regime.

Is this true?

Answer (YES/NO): YES